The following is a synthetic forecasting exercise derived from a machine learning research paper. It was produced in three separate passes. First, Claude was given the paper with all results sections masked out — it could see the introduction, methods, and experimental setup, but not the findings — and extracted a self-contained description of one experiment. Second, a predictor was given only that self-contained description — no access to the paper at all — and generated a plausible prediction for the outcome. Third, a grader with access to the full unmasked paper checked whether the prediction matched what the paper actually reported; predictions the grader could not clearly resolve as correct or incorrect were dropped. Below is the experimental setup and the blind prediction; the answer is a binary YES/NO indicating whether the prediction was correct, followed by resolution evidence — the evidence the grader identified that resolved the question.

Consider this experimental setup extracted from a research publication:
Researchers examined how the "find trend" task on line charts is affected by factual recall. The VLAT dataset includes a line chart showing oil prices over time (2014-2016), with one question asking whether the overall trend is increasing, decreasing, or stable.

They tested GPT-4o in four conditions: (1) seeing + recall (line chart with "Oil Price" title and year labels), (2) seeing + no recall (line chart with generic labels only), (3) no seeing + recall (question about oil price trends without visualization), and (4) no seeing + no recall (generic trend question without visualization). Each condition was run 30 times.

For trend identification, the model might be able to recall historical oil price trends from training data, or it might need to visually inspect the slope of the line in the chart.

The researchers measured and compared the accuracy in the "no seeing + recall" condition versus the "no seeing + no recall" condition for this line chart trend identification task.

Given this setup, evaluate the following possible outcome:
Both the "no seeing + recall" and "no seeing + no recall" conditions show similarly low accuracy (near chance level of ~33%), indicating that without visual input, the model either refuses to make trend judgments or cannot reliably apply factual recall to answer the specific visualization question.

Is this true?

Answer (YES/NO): NO